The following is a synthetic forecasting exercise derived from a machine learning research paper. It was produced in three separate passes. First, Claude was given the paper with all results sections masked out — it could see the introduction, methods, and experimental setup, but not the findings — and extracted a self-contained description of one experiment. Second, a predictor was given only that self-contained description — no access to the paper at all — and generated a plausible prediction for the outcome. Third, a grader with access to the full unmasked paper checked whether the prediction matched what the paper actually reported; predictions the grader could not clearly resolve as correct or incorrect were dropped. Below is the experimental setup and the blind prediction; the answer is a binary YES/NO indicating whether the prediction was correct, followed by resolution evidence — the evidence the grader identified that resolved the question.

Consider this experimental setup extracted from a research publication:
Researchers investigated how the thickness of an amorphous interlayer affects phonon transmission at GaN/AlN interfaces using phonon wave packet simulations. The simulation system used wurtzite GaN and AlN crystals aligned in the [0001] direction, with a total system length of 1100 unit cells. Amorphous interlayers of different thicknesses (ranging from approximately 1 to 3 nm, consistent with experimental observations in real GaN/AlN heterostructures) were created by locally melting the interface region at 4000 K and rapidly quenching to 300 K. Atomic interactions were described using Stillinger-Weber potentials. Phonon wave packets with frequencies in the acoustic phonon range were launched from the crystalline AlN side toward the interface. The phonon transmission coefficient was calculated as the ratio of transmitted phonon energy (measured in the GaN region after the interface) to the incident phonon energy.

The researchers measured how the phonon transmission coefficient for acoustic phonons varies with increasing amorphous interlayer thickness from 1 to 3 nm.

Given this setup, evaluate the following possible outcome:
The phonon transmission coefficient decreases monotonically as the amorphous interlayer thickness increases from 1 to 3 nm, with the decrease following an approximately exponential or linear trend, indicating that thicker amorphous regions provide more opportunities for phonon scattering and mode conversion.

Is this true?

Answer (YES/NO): YES